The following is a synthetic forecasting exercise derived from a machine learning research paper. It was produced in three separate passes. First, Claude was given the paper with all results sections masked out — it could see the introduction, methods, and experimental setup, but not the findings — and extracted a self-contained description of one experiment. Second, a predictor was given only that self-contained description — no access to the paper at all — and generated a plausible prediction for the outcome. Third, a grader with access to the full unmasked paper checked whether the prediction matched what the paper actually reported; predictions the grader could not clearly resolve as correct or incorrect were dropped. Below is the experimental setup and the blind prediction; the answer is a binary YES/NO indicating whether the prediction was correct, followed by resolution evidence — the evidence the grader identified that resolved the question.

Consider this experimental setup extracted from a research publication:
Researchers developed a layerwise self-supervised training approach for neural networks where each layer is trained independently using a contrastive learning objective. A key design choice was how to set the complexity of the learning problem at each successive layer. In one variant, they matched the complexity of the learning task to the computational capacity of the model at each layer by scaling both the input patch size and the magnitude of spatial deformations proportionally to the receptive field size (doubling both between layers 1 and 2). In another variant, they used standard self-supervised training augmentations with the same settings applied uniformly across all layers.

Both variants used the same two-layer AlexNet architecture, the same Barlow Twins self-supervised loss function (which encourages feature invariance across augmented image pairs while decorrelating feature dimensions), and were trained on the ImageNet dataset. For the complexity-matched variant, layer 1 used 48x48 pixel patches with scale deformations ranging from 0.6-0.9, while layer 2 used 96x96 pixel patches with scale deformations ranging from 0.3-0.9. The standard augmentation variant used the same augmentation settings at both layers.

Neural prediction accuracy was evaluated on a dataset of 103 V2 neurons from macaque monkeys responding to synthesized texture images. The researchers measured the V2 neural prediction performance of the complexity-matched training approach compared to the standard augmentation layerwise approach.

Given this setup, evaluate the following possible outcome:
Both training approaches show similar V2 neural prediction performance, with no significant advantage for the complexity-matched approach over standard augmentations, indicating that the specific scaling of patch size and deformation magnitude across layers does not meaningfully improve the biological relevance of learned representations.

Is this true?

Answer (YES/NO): NO